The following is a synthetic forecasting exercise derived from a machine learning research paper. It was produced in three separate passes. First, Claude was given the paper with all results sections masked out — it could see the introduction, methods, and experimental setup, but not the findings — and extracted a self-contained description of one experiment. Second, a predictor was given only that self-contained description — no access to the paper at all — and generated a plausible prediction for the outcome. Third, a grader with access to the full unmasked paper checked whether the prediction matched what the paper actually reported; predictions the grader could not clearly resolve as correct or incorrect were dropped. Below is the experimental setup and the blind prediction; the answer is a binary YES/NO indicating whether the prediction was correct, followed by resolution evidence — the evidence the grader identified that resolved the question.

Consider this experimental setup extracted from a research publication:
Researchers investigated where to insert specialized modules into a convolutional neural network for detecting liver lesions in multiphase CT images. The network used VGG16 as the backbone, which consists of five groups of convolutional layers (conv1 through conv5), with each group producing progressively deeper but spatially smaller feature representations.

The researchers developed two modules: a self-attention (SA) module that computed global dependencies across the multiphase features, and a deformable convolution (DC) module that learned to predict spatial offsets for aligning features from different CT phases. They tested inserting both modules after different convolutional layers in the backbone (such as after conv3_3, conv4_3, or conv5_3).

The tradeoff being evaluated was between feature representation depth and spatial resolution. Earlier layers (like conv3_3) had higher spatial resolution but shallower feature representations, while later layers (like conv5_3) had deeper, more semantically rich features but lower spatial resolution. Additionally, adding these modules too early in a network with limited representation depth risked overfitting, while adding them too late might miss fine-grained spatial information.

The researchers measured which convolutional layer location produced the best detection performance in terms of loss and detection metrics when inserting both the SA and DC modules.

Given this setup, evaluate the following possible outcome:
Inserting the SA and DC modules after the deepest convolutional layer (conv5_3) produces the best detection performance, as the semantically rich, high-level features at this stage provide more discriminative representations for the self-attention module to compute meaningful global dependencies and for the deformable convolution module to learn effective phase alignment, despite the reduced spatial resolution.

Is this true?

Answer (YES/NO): NO